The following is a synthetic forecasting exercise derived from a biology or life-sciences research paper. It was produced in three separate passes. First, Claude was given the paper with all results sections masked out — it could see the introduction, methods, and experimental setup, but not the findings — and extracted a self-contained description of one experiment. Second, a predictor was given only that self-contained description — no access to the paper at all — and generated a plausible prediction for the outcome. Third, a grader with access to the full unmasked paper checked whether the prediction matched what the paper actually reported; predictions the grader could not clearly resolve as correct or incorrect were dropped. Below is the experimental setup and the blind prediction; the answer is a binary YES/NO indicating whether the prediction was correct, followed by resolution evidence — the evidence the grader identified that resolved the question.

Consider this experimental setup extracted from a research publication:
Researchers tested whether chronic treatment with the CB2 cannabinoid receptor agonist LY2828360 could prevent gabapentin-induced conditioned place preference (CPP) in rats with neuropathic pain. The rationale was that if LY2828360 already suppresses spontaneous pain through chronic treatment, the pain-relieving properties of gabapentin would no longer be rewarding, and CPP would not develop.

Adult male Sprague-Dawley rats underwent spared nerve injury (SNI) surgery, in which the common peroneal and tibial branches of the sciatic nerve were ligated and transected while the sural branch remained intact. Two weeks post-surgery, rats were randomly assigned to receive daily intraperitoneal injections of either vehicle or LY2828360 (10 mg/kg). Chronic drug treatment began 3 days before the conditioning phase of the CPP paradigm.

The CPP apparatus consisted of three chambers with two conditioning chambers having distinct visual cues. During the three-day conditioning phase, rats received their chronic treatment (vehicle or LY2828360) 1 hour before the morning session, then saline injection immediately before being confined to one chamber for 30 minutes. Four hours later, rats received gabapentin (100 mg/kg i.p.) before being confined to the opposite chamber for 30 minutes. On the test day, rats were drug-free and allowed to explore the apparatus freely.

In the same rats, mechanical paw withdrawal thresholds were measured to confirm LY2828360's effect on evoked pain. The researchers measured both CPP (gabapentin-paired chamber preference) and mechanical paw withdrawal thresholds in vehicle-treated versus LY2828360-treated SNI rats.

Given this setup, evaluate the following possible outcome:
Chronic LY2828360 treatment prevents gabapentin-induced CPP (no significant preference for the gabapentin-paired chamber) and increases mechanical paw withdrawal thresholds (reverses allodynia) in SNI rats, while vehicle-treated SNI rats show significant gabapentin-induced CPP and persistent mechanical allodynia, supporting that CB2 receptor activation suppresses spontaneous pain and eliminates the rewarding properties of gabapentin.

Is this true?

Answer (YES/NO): NO